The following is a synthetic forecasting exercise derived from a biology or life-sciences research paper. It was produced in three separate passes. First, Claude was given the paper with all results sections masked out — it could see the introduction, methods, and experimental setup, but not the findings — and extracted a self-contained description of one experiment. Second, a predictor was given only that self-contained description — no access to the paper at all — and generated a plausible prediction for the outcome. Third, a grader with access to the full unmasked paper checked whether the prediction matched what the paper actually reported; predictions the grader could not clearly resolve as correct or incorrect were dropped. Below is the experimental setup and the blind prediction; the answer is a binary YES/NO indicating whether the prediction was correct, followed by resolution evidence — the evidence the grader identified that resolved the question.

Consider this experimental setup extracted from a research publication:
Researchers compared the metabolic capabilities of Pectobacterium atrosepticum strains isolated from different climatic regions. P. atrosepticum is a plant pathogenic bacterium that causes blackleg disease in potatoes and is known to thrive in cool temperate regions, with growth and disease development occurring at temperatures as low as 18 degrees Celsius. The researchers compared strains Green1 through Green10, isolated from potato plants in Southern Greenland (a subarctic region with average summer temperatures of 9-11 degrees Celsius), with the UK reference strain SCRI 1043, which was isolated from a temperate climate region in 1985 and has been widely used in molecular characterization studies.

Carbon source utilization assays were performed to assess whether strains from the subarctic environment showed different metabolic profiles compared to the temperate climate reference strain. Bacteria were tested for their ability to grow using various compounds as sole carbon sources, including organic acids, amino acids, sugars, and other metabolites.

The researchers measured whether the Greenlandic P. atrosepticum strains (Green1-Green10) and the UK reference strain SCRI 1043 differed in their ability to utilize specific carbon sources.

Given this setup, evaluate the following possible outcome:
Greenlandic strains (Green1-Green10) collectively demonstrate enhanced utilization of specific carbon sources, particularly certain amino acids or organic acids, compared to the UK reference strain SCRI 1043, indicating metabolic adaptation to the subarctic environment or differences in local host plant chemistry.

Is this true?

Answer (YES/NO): YES